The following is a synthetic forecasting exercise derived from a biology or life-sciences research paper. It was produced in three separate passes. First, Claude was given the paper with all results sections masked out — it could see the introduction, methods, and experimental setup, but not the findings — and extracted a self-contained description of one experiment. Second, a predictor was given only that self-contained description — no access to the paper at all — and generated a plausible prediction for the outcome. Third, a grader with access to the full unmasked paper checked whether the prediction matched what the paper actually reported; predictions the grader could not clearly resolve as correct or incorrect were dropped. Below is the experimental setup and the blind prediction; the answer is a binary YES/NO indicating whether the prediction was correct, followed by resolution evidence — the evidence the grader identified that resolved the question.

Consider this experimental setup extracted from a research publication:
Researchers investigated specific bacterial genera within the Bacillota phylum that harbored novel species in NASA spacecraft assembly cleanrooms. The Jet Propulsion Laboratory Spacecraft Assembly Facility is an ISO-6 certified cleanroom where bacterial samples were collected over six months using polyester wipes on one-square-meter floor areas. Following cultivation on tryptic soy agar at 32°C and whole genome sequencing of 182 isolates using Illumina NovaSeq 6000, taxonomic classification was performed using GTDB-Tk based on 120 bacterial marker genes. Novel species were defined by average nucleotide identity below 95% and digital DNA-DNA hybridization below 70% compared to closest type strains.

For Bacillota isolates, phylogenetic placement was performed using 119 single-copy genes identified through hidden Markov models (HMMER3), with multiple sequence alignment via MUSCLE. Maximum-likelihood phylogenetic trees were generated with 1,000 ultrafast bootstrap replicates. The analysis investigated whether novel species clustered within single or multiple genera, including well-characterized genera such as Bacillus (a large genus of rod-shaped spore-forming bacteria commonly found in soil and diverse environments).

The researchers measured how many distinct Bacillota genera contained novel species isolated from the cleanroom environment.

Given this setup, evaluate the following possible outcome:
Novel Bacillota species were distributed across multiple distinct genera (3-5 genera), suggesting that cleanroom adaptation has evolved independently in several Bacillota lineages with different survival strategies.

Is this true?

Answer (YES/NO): NO